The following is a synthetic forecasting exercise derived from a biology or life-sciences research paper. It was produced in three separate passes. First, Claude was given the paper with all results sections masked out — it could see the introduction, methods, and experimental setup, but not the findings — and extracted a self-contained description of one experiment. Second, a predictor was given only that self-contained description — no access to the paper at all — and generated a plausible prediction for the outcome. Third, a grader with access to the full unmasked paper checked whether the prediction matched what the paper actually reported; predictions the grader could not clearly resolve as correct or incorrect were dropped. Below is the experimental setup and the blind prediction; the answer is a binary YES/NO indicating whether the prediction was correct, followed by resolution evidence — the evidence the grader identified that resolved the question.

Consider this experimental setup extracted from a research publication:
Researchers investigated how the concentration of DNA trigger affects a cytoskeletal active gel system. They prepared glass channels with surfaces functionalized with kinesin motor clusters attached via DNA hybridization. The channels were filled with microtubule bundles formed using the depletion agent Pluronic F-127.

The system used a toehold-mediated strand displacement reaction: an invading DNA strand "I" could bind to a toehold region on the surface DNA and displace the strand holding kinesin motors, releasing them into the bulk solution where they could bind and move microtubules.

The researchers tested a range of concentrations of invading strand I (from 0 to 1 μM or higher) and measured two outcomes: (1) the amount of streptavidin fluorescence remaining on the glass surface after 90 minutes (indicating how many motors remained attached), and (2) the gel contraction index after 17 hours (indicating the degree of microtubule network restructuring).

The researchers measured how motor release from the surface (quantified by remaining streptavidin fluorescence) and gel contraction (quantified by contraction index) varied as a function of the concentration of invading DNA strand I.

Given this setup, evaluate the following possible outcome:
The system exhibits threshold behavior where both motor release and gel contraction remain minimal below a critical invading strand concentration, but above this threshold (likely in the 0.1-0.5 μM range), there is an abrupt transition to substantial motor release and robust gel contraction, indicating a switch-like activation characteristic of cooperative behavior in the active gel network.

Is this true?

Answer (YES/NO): NO